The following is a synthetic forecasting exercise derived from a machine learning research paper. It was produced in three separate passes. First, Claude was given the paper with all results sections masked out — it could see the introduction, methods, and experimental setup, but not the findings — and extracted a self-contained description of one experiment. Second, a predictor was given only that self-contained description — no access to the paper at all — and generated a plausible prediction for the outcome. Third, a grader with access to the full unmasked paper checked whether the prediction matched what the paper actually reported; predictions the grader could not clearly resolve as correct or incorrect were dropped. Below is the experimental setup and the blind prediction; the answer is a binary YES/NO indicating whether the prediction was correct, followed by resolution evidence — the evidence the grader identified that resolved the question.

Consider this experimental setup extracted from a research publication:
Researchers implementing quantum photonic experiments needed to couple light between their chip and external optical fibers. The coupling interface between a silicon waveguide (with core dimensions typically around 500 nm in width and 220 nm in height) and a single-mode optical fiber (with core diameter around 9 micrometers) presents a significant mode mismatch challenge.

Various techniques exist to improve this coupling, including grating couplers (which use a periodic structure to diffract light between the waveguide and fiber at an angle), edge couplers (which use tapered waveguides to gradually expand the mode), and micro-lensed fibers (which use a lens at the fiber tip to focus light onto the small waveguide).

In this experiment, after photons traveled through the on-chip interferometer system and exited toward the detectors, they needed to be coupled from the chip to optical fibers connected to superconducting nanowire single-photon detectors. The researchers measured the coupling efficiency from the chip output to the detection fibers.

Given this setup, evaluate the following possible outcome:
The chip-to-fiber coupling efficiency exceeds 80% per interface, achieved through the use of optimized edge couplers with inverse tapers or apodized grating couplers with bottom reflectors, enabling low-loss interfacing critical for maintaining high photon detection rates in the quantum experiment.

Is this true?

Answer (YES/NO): NO